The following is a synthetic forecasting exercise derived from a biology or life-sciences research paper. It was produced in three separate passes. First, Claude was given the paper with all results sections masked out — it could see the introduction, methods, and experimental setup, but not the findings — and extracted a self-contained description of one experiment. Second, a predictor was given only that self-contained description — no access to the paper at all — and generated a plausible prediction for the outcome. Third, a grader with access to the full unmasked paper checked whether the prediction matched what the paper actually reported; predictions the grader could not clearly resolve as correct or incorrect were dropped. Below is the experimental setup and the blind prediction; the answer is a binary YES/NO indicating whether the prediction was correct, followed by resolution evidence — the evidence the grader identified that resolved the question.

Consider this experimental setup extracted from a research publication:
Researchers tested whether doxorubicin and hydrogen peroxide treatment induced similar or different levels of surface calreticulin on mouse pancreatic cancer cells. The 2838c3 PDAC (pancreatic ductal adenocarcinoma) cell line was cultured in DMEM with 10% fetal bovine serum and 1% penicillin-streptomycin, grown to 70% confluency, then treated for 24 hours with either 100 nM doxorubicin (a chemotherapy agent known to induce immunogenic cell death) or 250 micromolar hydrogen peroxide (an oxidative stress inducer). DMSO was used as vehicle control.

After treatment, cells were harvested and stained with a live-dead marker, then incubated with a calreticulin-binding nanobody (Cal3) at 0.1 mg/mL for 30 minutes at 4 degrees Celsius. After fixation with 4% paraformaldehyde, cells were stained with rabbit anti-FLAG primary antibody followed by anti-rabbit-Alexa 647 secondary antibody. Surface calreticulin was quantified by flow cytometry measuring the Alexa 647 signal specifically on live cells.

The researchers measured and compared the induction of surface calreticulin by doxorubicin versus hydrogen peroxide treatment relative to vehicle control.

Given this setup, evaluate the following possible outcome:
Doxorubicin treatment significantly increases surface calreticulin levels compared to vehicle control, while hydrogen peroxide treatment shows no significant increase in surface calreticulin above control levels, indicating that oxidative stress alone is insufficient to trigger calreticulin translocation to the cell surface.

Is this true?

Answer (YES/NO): NO